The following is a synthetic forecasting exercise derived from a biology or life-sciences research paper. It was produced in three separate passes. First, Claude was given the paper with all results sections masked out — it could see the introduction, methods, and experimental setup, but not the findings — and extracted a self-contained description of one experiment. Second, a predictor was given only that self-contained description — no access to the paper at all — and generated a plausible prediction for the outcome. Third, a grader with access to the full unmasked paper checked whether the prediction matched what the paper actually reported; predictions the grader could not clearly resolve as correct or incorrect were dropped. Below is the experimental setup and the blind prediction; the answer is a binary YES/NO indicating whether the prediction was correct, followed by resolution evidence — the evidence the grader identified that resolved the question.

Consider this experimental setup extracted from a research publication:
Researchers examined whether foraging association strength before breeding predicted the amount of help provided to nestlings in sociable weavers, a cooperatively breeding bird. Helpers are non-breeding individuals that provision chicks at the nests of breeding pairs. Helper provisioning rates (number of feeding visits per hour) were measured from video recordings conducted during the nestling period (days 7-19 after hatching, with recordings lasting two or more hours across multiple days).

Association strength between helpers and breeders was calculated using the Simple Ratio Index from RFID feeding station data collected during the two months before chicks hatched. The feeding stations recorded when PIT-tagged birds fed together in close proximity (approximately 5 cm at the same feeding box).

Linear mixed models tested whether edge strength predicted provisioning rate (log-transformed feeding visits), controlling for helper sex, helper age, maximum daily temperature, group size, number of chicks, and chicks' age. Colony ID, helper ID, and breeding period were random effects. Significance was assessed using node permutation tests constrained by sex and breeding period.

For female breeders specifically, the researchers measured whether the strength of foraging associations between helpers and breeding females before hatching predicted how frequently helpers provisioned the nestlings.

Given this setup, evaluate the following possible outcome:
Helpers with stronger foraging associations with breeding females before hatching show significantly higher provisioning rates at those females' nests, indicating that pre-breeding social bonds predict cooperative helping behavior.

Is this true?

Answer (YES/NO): YES